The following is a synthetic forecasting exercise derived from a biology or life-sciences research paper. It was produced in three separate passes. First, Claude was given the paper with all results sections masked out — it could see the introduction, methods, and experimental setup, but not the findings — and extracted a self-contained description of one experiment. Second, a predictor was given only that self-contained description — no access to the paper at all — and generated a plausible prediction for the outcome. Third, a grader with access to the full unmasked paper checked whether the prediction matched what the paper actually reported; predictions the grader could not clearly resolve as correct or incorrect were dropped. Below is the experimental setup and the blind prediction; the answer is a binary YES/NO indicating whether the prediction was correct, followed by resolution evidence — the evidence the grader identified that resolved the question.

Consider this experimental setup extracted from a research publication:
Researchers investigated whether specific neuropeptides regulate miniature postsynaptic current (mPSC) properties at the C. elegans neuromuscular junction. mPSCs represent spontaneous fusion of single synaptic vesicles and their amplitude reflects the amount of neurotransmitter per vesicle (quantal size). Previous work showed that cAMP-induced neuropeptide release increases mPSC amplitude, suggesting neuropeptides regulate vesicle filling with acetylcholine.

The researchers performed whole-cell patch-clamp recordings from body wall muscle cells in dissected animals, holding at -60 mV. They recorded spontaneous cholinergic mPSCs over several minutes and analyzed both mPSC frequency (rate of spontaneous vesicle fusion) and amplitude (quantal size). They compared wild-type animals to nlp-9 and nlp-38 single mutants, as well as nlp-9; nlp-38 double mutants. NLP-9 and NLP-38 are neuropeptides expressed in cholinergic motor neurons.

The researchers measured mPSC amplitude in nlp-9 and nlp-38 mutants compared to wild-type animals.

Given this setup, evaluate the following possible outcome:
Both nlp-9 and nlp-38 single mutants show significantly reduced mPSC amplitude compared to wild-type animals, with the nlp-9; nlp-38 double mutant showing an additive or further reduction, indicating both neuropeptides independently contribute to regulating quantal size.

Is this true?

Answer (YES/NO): NO